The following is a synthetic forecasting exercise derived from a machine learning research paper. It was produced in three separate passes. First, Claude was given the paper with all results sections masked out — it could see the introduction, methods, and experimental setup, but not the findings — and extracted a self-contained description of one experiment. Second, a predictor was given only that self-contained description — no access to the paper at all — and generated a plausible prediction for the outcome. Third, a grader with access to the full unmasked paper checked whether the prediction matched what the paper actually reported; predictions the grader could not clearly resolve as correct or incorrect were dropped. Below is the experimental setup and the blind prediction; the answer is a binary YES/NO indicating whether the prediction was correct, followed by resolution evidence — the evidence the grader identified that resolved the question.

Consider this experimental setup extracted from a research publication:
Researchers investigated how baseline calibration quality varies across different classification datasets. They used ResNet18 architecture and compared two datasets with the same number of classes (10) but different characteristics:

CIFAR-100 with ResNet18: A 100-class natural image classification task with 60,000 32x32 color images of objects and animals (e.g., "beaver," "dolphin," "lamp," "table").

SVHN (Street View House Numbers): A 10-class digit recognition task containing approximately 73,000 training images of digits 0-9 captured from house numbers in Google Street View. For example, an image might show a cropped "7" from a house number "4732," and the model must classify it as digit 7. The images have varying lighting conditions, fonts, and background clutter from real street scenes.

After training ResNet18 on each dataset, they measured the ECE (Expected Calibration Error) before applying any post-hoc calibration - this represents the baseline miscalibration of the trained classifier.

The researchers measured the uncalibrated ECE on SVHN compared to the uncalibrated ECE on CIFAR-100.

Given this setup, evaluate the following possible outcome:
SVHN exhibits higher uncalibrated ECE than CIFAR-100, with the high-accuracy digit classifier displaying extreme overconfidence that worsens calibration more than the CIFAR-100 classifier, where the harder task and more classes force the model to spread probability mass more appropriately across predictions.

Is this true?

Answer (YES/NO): NO